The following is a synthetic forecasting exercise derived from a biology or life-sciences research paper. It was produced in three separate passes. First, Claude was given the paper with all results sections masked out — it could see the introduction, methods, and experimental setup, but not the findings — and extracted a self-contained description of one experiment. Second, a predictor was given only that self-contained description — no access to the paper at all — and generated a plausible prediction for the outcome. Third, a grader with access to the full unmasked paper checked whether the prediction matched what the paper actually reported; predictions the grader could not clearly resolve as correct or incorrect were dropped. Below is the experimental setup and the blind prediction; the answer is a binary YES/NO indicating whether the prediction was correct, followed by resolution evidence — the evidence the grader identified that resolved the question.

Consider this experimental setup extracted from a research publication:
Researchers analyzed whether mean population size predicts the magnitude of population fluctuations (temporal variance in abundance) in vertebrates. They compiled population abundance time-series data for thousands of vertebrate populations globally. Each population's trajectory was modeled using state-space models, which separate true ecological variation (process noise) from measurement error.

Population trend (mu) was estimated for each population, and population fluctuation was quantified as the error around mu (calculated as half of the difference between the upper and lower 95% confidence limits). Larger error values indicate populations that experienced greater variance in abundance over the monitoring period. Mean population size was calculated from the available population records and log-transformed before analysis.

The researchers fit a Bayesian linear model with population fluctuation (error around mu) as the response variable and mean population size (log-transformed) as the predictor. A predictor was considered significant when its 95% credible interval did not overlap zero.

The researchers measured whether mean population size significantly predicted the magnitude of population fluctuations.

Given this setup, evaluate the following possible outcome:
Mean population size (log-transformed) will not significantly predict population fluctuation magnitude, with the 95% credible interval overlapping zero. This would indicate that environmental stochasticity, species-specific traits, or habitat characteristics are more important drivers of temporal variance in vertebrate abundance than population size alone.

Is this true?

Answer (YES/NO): NO